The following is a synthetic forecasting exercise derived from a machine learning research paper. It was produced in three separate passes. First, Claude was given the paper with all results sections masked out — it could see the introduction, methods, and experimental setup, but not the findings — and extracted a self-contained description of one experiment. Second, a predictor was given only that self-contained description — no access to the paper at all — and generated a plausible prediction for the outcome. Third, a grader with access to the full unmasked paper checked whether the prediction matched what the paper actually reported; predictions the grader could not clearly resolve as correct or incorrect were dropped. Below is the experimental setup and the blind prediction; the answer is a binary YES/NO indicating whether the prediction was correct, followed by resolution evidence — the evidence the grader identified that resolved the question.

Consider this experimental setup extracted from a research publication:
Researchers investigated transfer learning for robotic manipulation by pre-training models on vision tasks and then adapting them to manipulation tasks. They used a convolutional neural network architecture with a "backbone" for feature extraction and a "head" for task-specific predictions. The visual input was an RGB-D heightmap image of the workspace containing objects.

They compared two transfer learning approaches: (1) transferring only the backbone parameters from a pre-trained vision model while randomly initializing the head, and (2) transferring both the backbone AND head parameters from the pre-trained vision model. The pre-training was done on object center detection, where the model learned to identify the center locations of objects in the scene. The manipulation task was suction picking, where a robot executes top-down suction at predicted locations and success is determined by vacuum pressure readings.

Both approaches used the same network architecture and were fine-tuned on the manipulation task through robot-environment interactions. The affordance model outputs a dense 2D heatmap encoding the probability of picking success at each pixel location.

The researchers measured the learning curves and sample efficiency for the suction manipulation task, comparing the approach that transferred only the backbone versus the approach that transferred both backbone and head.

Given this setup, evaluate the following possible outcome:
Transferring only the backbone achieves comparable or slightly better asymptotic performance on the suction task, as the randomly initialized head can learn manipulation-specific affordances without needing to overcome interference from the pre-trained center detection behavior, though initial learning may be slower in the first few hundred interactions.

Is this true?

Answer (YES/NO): NO